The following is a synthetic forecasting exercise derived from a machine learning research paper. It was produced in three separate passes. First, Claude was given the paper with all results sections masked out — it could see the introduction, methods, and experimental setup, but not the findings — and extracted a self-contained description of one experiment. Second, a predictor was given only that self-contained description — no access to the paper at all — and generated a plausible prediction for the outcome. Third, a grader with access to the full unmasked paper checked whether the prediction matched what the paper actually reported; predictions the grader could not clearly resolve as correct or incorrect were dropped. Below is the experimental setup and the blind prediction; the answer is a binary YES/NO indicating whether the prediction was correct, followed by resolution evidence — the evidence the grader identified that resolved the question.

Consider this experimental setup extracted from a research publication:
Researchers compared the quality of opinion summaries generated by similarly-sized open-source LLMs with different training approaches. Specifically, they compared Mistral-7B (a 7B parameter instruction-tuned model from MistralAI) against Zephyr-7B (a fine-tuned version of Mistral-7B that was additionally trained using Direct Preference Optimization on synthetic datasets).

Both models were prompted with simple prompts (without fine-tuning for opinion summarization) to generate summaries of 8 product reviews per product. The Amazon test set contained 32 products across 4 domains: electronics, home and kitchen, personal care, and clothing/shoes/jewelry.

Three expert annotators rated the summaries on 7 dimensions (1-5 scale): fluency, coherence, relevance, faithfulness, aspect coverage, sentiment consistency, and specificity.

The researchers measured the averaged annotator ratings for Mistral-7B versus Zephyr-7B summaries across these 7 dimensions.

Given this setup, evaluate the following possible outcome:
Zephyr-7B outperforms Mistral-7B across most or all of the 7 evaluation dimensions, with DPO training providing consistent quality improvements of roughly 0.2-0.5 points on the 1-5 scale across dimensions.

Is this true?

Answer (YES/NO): NO